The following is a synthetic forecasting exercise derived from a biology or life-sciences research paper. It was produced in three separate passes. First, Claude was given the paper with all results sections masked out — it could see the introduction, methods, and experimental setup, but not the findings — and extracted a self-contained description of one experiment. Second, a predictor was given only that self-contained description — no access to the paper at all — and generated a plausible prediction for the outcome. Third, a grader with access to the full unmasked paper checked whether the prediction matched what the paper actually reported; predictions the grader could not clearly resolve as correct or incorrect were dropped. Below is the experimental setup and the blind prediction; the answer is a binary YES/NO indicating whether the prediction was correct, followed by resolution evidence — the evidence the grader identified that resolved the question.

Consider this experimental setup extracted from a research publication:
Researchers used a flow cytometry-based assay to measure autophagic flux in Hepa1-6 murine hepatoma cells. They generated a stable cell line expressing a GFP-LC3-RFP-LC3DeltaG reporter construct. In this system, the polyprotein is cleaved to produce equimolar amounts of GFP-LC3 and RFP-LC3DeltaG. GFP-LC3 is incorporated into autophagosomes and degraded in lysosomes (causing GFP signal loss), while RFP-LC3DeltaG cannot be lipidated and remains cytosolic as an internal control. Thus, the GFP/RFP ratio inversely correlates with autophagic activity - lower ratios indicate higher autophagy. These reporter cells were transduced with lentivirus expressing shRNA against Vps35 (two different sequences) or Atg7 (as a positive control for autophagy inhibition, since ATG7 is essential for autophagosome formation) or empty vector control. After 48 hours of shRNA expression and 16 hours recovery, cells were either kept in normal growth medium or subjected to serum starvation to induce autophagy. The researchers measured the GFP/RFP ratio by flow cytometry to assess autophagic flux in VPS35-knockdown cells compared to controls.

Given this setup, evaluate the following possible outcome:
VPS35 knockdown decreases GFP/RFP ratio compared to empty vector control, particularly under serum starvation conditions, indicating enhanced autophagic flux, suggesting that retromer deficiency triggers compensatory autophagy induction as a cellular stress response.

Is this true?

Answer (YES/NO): NO